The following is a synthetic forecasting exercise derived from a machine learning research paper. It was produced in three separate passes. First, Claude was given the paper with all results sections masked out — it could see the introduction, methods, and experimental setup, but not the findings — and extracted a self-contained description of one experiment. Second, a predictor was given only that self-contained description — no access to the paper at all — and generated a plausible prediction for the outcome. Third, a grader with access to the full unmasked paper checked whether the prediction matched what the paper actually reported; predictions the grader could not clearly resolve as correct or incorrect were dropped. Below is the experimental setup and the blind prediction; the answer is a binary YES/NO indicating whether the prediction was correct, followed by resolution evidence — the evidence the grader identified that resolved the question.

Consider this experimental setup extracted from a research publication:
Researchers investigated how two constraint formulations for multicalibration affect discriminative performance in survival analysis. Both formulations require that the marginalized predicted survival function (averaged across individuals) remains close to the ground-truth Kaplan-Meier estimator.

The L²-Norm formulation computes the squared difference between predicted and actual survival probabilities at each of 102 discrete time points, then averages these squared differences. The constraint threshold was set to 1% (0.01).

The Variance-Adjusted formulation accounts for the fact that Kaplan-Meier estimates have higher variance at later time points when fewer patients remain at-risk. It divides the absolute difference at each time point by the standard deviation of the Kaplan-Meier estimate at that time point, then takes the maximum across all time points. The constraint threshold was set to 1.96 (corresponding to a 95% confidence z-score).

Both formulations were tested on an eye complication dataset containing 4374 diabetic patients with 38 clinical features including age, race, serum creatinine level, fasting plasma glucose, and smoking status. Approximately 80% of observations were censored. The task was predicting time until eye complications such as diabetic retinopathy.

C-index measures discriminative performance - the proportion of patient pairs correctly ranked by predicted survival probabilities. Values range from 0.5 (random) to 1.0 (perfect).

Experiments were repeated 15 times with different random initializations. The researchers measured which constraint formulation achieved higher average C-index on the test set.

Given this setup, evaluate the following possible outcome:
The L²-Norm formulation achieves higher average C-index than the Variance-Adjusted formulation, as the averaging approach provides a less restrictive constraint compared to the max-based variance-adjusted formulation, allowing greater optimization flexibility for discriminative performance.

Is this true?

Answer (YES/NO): YES